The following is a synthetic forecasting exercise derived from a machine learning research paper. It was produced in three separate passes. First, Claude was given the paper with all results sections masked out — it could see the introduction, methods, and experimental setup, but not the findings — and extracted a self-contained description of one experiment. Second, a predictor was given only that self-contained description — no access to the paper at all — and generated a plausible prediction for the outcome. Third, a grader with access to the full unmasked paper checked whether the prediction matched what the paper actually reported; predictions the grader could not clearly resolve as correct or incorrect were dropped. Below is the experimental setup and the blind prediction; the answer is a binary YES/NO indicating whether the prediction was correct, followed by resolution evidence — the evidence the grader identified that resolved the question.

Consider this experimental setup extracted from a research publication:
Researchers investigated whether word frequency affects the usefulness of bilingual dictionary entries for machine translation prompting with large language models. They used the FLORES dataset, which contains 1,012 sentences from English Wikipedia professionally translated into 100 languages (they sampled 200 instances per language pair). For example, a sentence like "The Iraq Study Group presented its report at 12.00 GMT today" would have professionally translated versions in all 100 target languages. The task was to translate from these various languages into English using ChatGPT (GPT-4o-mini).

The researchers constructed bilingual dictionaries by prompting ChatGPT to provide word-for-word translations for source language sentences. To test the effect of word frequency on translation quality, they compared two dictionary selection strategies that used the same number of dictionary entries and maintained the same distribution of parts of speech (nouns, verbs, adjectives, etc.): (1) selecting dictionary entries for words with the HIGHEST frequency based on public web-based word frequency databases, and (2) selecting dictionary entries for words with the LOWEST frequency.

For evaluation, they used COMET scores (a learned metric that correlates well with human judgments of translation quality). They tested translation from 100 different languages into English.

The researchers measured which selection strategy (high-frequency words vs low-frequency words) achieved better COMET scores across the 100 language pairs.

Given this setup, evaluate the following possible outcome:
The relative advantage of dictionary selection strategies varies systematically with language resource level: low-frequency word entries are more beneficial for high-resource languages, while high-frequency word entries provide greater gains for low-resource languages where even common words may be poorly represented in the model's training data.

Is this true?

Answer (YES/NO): NO